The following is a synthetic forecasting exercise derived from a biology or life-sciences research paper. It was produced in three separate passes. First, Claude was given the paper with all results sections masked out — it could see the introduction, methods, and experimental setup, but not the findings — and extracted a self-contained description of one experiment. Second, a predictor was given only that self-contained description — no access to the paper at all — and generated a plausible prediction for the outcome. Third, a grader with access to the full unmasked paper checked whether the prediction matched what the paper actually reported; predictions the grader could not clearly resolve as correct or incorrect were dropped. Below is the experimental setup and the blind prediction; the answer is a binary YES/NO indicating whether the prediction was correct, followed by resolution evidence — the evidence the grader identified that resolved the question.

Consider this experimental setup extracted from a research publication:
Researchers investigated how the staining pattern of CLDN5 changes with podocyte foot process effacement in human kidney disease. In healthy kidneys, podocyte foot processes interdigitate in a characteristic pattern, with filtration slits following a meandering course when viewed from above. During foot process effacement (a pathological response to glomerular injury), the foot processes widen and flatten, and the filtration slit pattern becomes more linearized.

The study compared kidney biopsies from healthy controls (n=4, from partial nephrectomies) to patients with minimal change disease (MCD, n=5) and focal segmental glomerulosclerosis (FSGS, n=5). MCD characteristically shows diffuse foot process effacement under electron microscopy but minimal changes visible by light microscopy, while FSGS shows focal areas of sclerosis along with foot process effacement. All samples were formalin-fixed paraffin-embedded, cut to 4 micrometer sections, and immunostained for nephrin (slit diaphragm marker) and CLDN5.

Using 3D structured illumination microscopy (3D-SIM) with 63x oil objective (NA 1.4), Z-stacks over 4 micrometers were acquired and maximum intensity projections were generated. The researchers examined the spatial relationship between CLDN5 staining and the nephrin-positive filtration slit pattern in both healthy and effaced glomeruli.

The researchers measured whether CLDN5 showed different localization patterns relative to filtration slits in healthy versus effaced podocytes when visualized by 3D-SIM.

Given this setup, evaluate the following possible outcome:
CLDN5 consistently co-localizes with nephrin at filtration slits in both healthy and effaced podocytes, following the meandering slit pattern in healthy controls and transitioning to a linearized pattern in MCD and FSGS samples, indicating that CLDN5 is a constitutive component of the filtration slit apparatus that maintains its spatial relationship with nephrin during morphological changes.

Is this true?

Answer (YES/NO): NO